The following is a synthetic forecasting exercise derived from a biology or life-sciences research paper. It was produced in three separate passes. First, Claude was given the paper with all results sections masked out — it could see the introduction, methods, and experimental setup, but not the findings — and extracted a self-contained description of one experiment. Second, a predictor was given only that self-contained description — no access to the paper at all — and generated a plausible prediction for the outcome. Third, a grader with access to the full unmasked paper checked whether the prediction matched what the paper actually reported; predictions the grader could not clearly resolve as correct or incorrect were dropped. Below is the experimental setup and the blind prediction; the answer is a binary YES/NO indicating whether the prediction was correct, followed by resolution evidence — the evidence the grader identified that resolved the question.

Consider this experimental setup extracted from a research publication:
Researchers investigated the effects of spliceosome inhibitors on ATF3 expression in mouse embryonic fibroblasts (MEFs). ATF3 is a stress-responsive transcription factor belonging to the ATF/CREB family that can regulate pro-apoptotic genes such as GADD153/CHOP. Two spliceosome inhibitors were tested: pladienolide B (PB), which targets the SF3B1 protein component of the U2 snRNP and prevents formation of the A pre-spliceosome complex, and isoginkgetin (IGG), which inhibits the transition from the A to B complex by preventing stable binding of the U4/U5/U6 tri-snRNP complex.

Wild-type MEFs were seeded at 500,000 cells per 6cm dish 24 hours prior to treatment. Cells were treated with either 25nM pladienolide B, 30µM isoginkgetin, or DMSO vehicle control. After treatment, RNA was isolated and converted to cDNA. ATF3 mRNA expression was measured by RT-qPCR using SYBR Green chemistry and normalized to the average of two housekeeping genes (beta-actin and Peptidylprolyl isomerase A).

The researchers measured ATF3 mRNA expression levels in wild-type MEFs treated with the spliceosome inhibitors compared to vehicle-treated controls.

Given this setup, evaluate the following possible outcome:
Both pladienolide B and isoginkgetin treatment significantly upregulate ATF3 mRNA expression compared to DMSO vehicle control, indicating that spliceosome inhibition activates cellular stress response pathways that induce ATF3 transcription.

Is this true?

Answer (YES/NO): NO